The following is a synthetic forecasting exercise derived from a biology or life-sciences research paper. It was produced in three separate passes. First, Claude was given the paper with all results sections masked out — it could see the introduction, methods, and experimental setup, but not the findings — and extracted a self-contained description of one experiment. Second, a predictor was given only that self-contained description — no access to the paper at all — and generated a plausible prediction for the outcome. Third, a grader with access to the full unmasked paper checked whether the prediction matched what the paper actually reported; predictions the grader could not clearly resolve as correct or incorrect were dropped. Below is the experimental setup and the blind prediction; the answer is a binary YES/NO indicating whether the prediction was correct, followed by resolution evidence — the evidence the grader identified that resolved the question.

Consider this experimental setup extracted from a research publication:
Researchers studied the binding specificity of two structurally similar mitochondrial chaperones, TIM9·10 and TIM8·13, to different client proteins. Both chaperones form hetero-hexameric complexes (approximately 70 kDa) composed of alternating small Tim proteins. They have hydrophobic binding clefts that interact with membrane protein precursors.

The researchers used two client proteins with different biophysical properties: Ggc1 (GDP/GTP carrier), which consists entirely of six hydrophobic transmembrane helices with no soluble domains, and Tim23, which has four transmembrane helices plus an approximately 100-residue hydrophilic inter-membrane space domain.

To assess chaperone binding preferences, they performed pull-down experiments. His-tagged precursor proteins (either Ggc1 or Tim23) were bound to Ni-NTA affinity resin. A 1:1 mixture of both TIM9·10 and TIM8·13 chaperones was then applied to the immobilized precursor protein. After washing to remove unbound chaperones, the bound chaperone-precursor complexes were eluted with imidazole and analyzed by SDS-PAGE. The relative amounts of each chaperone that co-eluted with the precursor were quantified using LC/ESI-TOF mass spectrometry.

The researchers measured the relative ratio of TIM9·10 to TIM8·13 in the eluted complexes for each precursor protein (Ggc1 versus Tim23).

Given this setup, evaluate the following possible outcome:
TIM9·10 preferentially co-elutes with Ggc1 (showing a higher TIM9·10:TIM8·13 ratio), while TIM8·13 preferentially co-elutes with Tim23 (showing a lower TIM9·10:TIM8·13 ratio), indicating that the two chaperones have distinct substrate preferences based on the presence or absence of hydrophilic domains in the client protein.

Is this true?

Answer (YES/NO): YES